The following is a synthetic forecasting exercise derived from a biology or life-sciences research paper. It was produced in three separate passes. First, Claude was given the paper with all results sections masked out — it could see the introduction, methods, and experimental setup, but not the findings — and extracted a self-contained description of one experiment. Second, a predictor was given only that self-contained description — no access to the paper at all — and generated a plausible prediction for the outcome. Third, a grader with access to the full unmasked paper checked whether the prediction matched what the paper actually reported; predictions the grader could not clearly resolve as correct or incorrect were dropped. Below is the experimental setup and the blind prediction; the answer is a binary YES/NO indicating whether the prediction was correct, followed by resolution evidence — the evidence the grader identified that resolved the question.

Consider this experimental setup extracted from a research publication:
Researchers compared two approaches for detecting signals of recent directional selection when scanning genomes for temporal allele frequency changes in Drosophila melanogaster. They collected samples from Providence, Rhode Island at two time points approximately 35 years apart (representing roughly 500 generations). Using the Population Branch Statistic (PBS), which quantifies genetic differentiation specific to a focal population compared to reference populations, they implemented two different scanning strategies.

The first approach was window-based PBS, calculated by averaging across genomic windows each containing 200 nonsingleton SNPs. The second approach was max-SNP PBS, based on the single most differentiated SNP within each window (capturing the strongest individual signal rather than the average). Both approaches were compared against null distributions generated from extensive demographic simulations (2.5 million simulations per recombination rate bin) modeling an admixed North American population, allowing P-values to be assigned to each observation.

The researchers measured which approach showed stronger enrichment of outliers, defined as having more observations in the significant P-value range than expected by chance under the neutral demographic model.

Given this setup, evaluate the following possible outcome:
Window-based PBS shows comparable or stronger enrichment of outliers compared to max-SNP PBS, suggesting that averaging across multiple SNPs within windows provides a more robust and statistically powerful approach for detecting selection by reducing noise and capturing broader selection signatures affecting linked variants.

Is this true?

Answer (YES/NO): NO